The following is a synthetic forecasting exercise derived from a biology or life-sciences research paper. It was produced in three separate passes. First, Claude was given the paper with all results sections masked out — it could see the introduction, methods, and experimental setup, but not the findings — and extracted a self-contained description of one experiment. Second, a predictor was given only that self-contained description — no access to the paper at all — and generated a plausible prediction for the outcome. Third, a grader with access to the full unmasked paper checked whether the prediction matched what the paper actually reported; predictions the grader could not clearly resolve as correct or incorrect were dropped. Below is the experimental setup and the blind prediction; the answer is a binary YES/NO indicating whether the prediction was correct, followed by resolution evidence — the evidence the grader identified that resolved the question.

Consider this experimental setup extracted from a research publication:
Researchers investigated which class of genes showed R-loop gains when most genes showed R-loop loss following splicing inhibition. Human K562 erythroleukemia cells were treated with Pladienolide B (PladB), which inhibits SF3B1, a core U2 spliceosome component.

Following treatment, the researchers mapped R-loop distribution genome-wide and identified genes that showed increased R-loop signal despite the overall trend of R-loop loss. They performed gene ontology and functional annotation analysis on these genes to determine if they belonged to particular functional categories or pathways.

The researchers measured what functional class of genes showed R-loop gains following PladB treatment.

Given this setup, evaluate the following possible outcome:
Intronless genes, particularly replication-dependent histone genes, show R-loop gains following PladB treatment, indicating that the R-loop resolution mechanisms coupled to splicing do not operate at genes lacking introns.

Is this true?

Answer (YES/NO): NO